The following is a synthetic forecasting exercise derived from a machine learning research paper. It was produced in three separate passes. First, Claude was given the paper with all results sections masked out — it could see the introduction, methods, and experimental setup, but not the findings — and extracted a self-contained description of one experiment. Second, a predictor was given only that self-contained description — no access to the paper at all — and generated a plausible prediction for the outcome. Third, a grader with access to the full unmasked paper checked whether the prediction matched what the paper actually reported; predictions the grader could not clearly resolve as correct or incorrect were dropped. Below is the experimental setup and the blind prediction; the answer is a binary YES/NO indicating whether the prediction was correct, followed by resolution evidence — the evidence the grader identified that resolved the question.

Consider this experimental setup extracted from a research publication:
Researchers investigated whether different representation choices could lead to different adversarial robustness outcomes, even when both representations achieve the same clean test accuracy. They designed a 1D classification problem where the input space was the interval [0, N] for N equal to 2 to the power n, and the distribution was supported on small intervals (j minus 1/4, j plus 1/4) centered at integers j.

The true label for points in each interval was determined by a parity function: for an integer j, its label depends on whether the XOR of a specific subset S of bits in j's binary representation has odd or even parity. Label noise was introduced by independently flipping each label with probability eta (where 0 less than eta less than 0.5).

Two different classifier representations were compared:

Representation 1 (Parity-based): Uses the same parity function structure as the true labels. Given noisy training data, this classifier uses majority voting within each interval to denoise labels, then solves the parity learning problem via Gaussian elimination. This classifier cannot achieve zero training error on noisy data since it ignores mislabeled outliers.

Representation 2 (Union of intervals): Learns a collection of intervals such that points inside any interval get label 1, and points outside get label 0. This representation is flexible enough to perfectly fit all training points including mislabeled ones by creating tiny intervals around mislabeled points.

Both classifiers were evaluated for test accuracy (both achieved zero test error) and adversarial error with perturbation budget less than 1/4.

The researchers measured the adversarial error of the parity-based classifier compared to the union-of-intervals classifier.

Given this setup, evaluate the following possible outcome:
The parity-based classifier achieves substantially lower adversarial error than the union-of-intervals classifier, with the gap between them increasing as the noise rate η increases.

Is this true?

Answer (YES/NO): NO